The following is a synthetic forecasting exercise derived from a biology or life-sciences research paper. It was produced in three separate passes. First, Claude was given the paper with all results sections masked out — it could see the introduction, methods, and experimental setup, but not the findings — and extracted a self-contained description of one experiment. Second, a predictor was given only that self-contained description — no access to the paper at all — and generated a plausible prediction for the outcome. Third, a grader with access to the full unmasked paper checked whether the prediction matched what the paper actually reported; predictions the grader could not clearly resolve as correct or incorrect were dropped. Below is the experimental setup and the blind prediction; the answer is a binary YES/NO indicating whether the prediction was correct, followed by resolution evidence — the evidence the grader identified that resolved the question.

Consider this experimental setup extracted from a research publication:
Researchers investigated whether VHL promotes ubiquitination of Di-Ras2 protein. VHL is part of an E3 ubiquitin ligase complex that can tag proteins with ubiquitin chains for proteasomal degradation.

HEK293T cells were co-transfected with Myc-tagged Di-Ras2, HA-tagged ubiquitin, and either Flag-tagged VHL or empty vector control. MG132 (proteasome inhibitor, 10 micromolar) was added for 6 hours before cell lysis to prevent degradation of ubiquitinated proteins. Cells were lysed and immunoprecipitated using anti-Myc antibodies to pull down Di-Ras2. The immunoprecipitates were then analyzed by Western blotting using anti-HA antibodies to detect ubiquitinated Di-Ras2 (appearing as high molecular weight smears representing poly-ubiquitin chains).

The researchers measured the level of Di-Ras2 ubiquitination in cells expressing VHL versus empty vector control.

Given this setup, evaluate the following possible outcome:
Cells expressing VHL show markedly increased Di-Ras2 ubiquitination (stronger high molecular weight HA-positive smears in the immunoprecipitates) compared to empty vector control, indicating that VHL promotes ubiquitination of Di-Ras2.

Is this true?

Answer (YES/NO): YES